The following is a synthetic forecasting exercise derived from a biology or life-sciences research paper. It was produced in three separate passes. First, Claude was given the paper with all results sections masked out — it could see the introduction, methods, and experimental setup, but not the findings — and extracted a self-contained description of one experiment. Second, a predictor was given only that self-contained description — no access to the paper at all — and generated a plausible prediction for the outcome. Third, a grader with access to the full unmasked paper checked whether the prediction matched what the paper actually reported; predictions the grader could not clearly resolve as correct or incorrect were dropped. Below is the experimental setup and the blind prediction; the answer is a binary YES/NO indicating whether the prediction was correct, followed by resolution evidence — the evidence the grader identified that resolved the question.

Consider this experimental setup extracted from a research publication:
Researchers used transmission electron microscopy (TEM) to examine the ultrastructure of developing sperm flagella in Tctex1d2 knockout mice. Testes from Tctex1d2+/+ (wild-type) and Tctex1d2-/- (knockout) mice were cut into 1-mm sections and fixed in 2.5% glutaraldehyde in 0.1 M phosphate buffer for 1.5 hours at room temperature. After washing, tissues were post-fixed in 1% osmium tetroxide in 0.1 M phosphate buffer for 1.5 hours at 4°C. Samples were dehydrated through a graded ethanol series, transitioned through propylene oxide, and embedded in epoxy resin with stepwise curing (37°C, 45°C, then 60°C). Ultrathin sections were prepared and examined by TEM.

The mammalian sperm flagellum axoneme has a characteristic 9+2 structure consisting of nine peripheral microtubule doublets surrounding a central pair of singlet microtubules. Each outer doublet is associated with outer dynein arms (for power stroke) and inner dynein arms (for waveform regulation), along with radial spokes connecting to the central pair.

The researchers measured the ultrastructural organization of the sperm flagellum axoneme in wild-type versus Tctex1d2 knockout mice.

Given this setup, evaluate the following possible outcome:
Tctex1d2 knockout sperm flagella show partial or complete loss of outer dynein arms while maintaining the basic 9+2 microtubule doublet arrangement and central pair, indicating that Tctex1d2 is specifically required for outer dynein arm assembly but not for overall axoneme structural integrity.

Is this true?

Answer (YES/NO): NO